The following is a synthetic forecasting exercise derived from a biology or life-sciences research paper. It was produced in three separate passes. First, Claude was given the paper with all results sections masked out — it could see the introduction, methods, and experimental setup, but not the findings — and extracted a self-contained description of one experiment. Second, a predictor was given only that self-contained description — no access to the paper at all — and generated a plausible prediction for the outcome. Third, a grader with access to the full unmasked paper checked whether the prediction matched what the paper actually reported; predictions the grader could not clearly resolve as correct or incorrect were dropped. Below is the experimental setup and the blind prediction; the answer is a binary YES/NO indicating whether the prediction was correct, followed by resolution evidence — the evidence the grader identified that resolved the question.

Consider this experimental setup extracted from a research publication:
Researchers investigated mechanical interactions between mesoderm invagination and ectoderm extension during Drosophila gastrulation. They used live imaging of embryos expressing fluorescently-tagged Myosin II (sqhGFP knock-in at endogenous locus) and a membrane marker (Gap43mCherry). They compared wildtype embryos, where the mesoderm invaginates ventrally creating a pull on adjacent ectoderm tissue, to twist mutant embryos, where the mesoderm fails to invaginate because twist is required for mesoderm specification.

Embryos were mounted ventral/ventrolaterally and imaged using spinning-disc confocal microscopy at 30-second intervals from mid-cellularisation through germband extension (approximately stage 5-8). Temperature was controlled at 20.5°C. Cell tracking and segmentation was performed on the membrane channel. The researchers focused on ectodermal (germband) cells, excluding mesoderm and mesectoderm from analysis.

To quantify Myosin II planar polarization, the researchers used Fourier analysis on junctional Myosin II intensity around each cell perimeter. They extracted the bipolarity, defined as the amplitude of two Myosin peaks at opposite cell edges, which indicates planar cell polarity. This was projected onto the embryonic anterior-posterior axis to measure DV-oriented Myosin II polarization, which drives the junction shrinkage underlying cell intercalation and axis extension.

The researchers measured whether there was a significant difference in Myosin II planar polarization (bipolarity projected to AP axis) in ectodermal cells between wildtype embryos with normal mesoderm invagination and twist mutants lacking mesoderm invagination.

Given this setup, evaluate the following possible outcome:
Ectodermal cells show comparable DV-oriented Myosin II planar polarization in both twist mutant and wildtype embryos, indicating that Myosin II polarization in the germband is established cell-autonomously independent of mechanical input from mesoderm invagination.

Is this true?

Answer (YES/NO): NO